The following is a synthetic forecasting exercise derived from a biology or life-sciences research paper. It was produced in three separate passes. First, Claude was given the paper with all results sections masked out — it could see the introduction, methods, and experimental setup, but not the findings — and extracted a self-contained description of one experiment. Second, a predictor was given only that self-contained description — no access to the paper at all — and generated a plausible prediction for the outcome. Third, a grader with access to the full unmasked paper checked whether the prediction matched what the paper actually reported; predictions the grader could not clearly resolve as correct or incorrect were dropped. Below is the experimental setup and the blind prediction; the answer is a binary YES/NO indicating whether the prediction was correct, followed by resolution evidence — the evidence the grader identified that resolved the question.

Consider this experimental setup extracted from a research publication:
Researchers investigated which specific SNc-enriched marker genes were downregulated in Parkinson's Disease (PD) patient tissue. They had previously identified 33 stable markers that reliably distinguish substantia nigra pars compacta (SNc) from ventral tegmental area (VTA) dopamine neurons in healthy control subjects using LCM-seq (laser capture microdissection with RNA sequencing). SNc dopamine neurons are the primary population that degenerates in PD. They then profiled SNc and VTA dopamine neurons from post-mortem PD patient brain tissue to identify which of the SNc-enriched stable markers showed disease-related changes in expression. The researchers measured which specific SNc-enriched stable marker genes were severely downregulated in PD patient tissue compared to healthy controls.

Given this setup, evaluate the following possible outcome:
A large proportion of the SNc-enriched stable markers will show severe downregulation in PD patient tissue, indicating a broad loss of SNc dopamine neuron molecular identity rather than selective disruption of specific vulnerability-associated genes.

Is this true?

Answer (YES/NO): NO